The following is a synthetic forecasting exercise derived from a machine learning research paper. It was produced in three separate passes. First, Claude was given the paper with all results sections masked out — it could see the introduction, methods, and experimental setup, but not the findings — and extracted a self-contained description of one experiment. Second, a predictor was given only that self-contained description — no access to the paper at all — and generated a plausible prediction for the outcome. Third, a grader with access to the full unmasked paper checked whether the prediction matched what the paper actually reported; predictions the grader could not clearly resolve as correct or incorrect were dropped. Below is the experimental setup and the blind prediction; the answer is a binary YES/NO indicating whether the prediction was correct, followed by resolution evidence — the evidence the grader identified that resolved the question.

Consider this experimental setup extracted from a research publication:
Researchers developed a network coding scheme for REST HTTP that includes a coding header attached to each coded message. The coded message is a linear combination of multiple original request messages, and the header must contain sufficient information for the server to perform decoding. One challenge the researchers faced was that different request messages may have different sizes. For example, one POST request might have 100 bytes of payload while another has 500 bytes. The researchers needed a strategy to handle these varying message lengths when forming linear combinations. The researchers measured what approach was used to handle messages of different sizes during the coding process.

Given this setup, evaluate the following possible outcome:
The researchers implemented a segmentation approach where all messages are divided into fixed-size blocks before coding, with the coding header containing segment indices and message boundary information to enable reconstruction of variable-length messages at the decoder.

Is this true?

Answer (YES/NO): NO